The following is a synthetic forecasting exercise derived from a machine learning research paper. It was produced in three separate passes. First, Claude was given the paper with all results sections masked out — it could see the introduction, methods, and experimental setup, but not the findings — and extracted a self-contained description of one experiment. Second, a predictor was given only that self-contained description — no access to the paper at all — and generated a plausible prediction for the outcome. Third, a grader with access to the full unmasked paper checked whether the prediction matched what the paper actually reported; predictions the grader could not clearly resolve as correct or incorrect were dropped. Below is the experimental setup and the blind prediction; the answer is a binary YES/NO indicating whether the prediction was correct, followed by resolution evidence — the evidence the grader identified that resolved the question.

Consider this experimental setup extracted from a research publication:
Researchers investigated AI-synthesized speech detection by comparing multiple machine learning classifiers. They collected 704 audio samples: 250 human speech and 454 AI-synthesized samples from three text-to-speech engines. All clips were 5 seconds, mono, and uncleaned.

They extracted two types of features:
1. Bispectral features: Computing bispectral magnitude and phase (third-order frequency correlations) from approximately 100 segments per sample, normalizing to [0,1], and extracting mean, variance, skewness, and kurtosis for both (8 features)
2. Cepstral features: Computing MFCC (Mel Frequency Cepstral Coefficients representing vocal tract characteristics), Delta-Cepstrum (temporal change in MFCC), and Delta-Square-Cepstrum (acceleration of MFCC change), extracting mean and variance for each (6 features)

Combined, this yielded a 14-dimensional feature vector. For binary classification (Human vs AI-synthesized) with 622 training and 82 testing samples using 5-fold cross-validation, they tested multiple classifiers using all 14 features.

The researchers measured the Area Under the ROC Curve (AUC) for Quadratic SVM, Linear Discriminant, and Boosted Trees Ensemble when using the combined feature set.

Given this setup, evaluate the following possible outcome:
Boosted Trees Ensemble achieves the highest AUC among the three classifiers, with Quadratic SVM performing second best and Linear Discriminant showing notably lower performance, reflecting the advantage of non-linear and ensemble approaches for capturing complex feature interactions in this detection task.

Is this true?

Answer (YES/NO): NO